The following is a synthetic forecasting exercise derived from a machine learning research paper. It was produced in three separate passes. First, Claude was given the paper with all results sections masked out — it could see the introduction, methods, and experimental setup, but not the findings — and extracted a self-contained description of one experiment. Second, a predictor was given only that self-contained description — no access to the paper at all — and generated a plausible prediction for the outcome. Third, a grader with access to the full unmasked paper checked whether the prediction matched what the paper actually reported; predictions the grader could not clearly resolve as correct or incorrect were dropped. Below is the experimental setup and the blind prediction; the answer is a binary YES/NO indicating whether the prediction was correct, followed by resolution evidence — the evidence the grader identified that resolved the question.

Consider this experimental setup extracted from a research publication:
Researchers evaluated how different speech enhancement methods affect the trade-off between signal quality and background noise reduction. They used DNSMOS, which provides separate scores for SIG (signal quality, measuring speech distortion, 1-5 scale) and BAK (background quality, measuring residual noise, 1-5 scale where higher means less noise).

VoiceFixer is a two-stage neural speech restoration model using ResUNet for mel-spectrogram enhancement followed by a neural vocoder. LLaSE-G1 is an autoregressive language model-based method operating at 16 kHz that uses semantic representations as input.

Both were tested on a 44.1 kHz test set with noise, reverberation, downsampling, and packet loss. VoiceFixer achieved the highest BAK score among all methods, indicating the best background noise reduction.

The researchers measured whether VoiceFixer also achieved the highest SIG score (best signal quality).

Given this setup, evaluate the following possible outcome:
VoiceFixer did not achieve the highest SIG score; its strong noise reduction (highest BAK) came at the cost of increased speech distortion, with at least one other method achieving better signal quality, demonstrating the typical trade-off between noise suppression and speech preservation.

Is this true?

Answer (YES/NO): YES